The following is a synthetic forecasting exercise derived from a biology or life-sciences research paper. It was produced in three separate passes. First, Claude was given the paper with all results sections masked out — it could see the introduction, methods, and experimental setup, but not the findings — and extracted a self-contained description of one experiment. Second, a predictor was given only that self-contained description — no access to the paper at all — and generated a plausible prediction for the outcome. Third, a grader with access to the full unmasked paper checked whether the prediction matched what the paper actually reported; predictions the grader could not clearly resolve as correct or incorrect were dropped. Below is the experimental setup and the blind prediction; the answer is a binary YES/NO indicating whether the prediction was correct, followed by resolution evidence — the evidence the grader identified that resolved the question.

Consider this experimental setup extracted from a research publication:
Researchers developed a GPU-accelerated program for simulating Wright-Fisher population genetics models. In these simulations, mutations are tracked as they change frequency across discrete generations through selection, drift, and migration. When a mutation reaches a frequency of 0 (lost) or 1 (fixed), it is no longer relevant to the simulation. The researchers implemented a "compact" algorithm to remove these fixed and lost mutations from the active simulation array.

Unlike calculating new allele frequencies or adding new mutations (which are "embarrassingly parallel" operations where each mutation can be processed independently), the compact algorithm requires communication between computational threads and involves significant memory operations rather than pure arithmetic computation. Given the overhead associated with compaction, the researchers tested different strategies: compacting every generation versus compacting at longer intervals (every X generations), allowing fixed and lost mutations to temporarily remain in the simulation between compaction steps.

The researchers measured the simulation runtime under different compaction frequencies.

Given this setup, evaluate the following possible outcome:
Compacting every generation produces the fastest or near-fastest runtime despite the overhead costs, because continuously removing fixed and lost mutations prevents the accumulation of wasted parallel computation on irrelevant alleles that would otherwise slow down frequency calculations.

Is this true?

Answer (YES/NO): NO